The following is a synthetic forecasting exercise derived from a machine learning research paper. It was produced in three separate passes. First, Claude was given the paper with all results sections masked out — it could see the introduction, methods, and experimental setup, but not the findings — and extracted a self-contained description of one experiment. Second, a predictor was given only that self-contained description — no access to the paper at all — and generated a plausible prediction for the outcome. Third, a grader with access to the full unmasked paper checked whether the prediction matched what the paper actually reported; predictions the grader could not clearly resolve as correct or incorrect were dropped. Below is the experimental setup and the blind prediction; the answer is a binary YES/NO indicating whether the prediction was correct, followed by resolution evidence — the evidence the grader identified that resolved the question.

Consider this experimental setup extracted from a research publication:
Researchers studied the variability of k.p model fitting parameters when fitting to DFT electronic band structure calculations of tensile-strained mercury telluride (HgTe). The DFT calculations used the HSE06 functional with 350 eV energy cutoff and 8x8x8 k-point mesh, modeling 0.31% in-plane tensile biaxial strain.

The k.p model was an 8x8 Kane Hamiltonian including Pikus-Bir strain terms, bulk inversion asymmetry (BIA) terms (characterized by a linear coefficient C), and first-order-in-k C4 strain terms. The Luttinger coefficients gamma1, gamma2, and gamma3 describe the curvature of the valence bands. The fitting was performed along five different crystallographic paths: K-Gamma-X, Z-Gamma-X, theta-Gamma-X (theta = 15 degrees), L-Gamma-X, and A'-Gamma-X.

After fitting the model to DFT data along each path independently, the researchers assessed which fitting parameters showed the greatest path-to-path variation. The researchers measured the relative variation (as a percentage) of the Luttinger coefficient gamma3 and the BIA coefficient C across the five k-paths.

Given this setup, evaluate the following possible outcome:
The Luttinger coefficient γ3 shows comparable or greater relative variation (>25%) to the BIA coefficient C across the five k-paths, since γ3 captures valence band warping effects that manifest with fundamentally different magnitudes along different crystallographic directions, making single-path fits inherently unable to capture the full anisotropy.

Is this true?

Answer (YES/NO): NO